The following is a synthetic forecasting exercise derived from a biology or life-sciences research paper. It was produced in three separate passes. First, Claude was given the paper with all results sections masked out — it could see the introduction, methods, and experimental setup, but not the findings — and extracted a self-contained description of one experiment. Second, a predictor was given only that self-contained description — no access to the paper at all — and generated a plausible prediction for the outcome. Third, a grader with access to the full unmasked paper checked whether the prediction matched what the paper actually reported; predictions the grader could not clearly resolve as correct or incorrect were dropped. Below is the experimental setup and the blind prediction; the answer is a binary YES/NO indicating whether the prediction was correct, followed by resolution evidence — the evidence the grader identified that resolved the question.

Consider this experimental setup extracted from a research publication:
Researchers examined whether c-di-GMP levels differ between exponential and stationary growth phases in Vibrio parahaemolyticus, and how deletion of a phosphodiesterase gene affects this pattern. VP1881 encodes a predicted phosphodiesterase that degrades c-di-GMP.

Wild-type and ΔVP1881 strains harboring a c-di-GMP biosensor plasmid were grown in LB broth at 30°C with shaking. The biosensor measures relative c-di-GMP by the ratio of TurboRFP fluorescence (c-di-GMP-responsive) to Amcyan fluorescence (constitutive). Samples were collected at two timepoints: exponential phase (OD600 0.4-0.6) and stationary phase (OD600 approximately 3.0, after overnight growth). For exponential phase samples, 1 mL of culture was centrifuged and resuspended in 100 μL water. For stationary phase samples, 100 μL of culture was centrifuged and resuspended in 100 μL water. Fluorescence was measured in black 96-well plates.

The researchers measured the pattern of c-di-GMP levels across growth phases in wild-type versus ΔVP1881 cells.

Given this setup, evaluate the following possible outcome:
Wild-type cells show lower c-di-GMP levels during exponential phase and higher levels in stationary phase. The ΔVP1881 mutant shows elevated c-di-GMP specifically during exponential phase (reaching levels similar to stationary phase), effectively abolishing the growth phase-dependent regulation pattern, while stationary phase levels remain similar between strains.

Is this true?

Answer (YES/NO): NO